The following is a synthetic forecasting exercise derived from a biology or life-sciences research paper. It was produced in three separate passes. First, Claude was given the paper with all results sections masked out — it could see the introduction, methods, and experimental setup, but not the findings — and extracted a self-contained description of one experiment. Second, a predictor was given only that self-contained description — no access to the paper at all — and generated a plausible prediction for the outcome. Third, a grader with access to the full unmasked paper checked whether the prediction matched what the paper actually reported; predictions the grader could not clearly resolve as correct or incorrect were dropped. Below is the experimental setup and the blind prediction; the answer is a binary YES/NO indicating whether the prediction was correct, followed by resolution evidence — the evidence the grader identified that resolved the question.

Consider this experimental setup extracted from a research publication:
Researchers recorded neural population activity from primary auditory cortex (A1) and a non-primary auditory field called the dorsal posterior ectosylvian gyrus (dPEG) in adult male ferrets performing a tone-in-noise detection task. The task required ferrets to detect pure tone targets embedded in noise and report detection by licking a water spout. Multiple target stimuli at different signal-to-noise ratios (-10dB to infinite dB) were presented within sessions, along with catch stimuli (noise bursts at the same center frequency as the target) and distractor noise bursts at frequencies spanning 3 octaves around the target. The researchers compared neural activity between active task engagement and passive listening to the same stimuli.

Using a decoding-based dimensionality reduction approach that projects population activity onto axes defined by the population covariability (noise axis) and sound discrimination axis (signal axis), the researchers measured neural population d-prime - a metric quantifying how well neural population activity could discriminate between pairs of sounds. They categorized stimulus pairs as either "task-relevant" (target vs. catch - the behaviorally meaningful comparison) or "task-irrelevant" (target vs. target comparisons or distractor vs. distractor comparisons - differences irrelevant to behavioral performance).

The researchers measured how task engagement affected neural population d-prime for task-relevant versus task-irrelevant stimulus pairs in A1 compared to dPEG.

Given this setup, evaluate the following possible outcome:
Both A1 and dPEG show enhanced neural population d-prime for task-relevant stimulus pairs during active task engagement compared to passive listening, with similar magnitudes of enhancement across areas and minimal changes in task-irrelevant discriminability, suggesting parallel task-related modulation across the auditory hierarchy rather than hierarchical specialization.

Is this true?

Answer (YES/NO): NO